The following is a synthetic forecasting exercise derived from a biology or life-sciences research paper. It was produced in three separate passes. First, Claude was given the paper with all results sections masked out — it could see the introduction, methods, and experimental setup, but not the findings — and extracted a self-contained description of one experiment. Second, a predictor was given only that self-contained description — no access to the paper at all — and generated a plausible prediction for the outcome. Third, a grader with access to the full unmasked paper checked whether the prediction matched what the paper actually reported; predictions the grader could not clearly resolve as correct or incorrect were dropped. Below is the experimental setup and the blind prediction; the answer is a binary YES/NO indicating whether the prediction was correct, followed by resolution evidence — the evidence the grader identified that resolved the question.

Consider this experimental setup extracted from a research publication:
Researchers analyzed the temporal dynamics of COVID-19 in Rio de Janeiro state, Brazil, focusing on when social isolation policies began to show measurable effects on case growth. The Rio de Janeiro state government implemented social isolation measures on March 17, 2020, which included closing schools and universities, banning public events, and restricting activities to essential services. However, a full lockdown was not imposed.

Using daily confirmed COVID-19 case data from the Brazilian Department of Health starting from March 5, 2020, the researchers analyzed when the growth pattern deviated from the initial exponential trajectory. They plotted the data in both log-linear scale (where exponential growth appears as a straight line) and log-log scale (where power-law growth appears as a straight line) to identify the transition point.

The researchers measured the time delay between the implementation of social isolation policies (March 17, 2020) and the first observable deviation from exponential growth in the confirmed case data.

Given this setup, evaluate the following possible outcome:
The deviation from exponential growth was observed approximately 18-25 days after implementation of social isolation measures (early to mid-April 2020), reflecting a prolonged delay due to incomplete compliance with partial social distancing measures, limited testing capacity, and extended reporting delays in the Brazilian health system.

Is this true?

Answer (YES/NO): NO